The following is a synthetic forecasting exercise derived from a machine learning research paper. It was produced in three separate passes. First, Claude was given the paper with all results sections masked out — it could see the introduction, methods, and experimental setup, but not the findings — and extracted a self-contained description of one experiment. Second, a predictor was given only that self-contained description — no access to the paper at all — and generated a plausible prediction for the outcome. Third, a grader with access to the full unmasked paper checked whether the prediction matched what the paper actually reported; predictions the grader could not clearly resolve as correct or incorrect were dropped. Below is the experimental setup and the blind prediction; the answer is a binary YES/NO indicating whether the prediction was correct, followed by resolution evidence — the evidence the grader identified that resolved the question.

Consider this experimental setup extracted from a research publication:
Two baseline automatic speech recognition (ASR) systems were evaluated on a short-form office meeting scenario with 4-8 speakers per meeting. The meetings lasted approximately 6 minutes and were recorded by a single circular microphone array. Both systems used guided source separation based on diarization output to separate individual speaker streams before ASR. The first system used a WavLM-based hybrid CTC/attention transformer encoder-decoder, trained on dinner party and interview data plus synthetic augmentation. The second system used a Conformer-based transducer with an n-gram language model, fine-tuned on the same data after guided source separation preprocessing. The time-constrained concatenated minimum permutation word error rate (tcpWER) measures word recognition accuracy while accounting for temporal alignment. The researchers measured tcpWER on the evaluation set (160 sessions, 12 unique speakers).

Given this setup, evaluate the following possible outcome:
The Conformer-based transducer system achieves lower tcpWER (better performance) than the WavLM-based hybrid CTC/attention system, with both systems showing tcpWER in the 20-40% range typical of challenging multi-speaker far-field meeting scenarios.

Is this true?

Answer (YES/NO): NO